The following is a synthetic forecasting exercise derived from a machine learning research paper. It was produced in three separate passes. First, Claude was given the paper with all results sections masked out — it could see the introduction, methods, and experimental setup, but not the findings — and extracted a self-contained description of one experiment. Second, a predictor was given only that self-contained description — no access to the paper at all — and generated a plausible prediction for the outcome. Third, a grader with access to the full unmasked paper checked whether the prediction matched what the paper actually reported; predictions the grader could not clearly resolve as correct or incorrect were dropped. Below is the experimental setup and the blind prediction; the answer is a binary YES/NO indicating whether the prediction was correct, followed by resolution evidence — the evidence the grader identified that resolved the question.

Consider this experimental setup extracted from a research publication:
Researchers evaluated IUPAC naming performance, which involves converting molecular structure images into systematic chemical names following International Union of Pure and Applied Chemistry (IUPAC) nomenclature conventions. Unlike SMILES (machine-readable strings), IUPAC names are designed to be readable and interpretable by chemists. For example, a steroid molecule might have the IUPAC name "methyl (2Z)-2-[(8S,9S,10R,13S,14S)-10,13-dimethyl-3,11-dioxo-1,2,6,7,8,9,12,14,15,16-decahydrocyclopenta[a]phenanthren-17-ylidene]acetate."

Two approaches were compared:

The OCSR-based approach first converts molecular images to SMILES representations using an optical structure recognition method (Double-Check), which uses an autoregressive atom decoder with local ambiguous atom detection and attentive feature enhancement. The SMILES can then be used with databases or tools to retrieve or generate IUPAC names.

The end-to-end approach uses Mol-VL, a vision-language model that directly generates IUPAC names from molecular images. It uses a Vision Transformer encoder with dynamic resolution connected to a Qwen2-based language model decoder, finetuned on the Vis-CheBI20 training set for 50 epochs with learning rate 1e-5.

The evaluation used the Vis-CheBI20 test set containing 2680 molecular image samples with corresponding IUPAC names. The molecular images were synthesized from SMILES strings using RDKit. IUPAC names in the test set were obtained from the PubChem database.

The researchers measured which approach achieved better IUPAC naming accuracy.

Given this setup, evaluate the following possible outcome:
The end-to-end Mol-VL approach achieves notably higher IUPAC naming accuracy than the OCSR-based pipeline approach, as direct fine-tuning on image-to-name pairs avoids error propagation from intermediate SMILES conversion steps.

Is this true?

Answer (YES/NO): NO